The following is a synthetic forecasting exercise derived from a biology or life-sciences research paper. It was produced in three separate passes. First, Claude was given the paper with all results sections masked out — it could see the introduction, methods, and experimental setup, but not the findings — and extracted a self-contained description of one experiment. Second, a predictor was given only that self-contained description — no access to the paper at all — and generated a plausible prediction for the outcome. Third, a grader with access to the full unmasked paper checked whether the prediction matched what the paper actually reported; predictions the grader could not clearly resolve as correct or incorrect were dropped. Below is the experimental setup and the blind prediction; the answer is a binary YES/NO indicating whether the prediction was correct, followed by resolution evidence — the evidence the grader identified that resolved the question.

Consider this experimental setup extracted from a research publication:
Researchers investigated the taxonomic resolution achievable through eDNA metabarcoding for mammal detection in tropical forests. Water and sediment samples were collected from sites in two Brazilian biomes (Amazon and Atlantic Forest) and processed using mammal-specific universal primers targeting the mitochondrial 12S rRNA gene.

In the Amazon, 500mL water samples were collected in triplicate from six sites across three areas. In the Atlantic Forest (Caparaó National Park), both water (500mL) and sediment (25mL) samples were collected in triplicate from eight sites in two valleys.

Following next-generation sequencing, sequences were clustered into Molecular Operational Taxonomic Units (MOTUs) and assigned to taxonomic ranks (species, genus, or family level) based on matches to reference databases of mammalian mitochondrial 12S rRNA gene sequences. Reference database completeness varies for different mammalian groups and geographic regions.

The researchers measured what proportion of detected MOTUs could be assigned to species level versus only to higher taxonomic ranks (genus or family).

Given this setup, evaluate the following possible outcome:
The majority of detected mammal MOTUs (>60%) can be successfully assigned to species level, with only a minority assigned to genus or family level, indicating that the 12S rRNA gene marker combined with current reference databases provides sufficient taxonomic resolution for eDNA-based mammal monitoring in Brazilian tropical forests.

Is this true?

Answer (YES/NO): NO